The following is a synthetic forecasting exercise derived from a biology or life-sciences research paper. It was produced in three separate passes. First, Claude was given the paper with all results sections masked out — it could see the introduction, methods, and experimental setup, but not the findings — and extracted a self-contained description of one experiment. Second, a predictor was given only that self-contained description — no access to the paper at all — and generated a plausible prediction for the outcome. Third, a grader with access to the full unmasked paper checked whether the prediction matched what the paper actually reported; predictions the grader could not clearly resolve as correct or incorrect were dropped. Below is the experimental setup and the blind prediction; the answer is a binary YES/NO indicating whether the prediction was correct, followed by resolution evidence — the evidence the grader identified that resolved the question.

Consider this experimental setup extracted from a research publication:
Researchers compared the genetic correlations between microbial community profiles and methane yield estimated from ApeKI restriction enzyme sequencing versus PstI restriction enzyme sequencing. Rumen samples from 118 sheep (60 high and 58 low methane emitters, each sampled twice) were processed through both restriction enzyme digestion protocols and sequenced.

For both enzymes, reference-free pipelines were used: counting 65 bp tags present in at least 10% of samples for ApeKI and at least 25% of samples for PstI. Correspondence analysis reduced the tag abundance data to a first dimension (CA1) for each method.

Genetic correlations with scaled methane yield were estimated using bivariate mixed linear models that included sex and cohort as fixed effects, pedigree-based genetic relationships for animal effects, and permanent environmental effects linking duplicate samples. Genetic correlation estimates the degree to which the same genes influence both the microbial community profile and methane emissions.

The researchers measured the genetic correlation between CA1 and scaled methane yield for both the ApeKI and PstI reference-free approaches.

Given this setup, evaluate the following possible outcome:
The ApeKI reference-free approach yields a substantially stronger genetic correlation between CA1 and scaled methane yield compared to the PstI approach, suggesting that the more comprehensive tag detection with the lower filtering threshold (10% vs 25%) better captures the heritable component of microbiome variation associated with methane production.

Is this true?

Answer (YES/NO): NO